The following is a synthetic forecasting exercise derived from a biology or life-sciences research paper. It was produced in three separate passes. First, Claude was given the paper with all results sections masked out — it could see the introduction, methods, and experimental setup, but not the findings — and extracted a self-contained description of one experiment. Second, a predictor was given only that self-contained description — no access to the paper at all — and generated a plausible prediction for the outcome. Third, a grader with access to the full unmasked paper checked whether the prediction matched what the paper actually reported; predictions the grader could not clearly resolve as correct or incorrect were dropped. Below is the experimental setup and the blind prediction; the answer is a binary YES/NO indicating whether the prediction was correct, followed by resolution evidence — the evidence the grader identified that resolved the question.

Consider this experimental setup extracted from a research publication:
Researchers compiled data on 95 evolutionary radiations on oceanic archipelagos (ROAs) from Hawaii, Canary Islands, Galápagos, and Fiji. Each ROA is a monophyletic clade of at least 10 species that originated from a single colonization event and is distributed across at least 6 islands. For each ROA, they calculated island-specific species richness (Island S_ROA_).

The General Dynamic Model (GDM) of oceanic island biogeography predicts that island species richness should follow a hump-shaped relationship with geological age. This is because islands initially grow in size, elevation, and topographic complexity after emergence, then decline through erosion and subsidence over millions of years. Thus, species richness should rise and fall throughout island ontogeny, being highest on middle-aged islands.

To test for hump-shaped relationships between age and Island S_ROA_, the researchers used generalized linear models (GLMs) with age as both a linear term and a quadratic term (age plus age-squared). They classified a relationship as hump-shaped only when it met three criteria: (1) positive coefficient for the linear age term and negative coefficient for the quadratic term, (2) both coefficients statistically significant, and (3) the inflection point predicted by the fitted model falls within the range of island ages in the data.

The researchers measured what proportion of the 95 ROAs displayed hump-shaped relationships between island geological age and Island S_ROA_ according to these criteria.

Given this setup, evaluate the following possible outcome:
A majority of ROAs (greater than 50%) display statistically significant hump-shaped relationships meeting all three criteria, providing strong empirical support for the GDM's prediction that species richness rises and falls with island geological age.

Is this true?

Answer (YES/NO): NO